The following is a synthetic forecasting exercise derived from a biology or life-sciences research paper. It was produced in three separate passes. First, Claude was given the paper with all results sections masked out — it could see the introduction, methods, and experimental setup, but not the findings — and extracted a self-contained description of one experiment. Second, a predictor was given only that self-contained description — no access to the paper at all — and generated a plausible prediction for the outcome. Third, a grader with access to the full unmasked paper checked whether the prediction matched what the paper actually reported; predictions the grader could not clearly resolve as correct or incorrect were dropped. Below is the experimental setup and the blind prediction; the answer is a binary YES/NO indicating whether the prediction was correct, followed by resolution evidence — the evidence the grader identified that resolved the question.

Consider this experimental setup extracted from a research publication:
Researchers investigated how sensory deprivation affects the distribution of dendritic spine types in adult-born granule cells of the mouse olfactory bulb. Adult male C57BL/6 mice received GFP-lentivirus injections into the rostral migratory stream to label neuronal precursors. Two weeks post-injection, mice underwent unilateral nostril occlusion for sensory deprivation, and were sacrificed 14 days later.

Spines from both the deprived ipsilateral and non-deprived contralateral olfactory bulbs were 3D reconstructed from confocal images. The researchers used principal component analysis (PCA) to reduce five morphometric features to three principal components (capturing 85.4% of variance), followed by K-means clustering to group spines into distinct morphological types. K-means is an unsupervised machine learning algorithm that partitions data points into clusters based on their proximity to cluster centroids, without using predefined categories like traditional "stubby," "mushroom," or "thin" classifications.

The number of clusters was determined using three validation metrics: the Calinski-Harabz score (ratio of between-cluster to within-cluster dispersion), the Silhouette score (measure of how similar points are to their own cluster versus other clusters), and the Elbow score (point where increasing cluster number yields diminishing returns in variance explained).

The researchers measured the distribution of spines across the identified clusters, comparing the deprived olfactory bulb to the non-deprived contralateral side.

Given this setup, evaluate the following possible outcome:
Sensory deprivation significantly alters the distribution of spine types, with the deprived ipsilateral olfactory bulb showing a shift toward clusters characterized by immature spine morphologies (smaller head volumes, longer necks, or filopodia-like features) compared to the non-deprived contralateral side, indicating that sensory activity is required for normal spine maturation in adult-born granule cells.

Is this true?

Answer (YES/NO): NO